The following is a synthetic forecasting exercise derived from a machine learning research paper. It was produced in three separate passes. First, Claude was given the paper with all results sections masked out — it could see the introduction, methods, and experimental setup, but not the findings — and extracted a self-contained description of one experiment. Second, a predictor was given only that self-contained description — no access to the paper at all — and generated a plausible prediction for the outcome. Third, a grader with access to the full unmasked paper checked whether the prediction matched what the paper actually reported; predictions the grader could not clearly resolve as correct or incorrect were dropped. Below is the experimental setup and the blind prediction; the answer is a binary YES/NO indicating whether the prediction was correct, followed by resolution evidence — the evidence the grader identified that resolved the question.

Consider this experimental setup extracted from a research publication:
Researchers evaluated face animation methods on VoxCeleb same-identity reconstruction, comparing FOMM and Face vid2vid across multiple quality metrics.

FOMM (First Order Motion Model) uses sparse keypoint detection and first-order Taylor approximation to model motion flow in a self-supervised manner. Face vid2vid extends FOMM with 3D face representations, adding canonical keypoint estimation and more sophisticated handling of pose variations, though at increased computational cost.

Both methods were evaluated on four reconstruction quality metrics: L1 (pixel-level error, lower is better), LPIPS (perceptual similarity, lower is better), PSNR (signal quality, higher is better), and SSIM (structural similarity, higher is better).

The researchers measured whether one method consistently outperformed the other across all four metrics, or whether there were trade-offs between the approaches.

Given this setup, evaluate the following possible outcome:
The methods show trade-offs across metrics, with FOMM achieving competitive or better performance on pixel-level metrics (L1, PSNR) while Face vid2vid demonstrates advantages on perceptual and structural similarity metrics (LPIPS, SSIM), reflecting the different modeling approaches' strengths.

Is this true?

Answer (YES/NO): NO